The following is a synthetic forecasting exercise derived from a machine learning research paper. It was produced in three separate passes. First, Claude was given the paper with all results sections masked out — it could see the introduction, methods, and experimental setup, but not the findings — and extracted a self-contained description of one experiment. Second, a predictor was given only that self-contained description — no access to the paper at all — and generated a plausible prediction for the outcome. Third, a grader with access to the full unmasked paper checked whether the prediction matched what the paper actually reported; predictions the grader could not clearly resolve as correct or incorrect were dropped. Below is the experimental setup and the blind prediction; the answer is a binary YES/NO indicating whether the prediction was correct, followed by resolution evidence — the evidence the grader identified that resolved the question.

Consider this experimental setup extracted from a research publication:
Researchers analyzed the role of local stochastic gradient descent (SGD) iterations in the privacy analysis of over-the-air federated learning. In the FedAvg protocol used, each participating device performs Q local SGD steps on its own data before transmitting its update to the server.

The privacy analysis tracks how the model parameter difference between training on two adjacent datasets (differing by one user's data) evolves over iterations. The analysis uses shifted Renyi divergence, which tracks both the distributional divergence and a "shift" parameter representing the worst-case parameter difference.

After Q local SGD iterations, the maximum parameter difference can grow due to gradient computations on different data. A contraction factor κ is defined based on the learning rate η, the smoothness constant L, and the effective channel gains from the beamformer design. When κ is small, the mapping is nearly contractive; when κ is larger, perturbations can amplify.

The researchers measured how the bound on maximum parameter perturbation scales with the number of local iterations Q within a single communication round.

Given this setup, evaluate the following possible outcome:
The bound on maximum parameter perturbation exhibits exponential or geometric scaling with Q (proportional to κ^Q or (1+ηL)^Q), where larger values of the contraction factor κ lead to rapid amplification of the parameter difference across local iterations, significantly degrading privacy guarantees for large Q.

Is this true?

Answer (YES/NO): YES